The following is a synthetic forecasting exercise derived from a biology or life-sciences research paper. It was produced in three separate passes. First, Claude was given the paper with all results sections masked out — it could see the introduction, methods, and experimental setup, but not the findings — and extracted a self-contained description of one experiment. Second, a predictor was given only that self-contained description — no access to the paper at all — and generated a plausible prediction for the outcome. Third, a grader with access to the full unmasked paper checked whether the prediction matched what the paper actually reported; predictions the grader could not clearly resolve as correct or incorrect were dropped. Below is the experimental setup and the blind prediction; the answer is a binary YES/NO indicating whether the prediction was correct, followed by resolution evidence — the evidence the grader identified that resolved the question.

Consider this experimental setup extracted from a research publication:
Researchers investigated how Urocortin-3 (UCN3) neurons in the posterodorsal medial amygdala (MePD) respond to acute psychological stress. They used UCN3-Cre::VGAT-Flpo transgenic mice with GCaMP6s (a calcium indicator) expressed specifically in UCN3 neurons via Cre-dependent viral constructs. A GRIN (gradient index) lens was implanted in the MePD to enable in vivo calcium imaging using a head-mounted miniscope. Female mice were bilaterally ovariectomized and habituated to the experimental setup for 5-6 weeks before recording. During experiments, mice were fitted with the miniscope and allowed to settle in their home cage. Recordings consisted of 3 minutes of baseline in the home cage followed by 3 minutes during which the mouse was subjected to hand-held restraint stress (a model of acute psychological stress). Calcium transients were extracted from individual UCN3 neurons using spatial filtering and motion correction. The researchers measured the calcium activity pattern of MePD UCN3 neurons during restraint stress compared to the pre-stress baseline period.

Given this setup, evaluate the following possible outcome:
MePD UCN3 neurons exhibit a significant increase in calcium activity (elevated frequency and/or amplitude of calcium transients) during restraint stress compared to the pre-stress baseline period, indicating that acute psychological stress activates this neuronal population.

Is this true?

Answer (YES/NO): YES